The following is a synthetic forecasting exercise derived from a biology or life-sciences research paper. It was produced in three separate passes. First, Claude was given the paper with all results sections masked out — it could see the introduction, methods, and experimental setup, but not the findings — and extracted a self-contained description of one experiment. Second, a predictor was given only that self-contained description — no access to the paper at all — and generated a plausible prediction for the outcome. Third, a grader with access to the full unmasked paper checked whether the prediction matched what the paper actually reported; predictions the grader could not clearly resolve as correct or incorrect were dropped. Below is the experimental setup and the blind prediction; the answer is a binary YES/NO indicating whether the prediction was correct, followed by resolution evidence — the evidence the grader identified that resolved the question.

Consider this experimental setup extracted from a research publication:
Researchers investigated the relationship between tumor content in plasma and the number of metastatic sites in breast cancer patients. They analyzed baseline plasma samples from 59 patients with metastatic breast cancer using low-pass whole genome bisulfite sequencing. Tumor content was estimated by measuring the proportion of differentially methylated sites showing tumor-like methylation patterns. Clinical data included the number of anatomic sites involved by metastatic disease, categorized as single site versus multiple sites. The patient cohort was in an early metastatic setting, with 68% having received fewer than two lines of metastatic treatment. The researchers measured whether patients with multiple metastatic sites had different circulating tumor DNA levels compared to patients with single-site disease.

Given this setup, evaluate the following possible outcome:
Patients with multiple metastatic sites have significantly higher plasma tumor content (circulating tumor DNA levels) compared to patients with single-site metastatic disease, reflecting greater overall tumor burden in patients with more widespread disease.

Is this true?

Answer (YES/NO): YES